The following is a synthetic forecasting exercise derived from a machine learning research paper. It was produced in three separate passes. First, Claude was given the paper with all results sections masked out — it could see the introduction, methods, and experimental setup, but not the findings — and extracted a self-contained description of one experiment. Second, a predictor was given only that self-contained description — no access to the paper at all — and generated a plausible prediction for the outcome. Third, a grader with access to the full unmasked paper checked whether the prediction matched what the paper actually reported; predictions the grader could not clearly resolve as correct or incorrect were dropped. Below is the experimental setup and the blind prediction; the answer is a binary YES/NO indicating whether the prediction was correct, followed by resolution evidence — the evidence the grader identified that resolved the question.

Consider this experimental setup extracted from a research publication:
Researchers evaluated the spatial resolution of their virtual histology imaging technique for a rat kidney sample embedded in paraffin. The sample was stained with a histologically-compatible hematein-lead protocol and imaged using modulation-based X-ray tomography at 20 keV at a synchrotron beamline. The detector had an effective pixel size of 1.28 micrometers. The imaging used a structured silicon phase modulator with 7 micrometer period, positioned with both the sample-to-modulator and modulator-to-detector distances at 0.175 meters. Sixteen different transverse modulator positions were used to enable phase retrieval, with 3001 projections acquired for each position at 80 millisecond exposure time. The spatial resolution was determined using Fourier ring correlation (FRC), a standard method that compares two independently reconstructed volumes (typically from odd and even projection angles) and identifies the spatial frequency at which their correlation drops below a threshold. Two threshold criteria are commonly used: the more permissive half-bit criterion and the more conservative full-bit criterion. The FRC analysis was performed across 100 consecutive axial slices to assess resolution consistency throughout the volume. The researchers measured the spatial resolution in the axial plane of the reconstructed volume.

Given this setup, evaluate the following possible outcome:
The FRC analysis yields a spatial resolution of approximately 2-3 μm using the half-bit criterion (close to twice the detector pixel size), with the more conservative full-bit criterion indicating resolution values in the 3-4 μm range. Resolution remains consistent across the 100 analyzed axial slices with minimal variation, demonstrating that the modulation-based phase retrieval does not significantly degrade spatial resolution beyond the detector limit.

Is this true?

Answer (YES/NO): NO